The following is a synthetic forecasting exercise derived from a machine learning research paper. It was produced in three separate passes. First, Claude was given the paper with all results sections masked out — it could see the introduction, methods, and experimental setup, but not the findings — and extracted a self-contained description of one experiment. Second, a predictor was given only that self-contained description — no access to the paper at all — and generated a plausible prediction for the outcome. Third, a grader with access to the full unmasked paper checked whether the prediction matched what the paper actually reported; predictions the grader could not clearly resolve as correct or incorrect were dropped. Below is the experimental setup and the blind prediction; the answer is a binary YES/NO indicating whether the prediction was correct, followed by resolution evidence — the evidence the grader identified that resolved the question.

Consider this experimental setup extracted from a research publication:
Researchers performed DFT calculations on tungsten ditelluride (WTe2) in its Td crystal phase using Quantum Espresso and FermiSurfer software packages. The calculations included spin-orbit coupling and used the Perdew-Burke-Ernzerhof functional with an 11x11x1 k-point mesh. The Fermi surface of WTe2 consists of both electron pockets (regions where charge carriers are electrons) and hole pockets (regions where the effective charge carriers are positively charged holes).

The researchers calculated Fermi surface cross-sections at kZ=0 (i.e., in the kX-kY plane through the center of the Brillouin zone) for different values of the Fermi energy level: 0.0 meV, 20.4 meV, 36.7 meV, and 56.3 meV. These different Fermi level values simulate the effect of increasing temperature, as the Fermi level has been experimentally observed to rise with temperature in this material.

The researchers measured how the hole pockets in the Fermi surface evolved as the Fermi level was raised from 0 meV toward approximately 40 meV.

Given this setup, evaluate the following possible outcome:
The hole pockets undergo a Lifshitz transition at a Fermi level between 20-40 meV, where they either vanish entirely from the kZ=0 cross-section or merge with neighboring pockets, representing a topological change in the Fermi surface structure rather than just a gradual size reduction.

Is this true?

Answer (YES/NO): NO